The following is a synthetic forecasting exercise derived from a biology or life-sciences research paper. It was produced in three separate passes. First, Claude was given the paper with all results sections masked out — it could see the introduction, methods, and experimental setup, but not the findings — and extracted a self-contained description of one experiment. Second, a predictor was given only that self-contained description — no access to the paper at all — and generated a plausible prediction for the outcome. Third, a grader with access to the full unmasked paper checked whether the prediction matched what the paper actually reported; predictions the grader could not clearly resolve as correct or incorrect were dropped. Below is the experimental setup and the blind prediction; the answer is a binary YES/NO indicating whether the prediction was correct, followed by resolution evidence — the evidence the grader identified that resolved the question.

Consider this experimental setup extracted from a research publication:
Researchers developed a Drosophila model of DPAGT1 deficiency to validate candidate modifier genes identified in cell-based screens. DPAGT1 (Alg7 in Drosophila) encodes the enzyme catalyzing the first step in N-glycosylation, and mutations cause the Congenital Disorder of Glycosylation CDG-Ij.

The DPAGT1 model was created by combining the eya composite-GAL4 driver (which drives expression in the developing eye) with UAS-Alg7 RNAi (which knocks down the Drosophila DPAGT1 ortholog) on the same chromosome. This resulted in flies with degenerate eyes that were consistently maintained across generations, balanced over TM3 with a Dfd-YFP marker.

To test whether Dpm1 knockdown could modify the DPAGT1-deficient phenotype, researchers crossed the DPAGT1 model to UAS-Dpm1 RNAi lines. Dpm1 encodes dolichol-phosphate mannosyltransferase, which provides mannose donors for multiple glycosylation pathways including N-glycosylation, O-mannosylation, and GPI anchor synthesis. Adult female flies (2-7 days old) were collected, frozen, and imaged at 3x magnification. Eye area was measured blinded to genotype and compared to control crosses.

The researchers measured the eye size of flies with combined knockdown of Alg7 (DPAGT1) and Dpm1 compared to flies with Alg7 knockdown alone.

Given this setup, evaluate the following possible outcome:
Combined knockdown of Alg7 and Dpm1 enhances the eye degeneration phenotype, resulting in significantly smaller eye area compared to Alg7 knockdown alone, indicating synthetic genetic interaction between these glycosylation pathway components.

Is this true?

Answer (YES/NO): NO